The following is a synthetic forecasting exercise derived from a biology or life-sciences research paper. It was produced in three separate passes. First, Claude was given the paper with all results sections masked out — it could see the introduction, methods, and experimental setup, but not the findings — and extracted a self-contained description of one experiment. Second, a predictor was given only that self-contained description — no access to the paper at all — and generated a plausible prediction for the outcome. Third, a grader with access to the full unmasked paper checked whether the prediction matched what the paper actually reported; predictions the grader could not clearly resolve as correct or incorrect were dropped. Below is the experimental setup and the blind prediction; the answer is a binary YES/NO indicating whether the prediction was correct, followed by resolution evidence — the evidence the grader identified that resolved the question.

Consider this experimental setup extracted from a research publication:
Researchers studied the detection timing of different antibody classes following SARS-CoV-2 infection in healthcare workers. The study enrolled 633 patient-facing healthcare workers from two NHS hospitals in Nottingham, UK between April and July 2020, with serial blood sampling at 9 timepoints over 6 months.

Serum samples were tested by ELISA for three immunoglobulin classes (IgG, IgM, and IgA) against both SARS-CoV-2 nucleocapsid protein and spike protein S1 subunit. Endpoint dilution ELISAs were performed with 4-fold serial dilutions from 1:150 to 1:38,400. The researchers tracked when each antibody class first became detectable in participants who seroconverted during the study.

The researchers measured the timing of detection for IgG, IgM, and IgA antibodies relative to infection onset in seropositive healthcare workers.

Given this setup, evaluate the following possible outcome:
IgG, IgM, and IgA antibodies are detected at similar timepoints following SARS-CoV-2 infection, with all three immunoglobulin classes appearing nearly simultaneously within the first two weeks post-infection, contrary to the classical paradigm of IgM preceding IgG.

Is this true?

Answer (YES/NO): YES